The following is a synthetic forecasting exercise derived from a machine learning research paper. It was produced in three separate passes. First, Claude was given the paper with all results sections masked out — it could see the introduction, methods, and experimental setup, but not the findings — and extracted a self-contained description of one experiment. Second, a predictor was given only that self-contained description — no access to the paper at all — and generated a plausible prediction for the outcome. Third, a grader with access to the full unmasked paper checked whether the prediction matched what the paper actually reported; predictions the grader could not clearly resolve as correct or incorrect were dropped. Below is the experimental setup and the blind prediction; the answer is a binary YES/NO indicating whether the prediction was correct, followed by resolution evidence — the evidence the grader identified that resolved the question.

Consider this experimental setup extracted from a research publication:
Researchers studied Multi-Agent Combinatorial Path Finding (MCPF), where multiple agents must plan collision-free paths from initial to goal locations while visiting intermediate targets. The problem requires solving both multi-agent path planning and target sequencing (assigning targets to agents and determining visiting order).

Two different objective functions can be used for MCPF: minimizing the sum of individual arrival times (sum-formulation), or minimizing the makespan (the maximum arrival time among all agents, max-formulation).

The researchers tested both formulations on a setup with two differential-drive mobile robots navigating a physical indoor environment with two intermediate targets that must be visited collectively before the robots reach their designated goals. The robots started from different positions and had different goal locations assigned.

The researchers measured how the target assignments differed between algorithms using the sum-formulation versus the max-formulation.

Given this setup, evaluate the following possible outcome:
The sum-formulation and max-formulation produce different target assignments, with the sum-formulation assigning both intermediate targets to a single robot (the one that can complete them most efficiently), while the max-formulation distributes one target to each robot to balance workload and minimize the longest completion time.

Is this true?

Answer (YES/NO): YES